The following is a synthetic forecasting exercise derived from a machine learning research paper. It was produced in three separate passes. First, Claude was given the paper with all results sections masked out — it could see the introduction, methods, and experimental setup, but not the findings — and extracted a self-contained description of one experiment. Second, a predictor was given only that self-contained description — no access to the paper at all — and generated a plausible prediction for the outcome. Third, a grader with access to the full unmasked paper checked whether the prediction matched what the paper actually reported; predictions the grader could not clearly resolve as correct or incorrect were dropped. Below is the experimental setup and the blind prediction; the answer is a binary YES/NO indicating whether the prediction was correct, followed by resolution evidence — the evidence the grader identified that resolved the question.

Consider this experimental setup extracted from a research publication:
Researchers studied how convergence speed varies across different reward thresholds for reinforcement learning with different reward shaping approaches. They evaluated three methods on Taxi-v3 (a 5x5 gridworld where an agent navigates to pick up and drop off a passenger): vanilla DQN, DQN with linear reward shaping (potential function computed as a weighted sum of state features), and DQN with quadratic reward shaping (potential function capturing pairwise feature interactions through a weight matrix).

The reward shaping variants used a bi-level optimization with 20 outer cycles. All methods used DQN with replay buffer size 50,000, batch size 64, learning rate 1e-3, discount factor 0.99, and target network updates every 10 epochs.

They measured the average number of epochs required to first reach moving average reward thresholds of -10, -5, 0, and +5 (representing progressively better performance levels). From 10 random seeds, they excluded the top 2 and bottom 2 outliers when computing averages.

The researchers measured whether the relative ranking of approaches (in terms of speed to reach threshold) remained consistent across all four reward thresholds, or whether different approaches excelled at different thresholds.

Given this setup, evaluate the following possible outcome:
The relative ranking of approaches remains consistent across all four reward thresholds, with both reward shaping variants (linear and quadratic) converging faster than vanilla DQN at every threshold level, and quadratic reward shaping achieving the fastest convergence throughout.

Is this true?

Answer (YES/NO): NO